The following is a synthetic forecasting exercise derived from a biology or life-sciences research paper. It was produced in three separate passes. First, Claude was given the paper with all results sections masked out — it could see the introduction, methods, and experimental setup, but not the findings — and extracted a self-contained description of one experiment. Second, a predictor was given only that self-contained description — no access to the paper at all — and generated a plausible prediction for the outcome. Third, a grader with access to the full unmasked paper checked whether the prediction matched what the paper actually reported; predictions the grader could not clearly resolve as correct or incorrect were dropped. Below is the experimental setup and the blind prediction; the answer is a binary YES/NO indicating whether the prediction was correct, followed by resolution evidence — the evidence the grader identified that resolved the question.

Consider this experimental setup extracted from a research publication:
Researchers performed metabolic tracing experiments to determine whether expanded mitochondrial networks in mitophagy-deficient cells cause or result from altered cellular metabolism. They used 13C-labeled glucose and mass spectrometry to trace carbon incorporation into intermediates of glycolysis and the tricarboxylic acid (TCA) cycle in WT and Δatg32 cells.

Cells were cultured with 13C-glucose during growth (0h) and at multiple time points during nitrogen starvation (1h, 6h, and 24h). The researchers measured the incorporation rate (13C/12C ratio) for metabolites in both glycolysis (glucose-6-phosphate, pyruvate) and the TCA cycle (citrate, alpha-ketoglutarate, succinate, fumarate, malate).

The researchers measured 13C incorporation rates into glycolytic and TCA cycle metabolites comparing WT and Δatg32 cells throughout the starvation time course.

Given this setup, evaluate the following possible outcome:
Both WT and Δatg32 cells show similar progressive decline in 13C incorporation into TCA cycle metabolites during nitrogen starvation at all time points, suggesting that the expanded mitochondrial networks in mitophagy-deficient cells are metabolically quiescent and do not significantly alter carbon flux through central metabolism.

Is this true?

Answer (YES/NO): YES